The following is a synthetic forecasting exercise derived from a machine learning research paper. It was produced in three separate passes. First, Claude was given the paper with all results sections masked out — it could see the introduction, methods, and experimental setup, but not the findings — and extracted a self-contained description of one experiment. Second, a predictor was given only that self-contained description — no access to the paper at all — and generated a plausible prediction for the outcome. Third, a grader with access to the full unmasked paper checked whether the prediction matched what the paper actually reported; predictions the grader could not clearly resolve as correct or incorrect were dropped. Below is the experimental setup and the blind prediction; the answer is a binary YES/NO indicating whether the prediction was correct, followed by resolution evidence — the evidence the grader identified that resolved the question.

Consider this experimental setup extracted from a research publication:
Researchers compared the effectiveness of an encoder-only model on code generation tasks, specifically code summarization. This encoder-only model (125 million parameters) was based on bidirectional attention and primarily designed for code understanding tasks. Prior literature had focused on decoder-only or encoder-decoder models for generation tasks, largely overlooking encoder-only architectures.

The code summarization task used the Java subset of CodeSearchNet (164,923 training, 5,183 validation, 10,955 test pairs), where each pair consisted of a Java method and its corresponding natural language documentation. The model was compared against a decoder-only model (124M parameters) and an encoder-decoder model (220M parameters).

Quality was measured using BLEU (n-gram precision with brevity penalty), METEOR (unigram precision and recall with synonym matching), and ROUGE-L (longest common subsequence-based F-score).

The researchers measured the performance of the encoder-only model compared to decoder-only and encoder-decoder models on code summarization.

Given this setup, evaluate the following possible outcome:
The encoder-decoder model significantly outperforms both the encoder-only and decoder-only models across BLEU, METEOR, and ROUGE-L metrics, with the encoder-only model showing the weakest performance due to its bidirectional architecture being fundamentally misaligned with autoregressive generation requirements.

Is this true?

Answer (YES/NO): NO